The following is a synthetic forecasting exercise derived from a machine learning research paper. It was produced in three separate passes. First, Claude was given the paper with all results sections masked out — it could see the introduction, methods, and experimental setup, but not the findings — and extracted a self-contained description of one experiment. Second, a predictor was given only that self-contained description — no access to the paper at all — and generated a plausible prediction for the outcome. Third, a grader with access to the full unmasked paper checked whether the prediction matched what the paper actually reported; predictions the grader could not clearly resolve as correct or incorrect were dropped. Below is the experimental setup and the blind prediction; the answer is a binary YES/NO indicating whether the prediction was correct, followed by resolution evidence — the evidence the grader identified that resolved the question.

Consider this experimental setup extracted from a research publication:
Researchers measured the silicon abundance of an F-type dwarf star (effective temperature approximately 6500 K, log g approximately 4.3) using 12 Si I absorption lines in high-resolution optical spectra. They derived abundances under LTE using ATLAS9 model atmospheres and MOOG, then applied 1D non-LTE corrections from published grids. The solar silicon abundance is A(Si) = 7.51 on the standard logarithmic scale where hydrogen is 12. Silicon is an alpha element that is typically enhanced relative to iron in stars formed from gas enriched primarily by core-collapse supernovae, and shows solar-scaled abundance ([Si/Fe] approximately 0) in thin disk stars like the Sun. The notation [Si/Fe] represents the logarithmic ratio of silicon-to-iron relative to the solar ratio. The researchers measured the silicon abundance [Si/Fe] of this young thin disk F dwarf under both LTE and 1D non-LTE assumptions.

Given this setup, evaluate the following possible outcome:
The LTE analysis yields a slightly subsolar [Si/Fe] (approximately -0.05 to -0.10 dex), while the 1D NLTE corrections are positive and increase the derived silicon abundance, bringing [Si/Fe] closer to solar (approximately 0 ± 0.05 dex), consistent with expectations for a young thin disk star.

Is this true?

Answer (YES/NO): NO